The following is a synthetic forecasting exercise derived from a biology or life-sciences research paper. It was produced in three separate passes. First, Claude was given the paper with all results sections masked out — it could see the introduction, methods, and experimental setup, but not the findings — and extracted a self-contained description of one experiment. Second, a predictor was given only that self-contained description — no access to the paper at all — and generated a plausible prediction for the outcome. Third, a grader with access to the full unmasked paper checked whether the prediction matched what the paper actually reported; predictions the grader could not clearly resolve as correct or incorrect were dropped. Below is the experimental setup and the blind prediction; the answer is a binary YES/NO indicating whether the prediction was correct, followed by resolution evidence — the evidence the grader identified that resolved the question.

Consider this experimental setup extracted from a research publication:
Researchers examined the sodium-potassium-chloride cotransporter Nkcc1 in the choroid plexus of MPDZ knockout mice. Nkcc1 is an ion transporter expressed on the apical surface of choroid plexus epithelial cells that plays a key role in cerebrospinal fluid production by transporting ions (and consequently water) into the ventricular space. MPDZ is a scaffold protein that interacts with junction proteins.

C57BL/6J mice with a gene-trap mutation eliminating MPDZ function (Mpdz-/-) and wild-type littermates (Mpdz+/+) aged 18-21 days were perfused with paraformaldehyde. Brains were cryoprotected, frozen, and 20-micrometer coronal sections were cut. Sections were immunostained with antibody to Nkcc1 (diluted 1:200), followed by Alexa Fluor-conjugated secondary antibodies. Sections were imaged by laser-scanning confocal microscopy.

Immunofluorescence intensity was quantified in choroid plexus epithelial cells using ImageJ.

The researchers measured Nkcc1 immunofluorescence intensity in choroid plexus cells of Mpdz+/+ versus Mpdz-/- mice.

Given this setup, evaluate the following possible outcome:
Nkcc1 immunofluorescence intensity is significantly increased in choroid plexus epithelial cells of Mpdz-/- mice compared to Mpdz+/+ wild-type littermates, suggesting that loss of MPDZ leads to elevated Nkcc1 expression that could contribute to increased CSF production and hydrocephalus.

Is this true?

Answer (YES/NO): YES